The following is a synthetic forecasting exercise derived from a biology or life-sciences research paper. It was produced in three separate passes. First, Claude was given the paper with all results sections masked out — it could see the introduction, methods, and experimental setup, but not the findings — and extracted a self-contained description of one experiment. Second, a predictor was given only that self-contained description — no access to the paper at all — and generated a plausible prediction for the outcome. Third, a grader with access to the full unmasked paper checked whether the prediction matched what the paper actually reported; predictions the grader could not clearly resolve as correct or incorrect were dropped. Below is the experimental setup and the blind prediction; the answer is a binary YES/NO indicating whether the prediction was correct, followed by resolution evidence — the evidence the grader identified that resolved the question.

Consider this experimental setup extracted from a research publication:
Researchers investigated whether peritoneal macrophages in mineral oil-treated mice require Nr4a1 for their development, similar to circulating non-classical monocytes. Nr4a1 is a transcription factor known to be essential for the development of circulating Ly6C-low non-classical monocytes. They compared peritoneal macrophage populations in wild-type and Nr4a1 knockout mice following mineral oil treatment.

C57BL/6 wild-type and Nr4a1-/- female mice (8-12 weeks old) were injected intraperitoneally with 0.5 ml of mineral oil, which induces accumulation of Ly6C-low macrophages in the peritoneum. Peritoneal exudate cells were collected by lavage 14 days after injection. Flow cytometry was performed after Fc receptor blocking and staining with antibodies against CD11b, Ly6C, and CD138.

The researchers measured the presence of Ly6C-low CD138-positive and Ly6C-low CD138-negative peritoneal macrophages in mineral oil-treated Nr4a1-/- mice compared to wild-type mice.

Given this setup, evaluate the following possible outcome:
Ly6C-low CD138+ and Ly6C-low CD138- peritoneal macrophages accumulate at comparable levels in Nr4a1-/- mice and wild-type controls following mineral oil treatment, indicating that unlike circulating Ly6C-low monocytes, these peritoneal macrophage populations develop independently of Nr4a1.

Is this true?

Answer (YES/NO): YES